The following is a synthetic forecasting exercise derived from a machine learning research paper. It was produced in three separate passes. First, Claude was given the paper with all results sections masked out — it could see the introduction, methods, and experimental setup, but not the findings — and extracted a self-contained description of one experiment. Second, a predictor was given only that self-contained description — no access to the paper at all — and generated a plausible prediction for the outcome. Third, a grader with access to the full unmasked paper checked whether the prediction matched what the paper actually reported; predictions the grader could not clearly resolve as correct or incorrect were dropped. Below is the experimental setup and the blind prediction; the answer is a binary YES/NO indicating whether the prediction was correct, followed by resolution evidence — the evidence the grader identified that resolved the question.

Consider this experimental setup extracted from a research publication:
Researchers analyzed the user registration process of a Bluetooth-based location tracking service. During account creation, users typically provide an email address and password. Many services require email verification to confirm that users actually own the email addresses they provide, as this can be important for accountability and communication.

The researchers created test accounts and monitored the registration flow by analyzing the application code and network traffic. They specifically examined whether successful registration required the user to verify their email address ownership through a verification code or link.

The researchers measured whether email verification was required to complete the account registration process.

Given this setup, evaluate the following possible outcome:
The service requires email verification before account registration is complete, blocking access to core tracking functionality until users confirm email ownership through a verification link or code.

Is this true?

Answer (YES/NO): NO